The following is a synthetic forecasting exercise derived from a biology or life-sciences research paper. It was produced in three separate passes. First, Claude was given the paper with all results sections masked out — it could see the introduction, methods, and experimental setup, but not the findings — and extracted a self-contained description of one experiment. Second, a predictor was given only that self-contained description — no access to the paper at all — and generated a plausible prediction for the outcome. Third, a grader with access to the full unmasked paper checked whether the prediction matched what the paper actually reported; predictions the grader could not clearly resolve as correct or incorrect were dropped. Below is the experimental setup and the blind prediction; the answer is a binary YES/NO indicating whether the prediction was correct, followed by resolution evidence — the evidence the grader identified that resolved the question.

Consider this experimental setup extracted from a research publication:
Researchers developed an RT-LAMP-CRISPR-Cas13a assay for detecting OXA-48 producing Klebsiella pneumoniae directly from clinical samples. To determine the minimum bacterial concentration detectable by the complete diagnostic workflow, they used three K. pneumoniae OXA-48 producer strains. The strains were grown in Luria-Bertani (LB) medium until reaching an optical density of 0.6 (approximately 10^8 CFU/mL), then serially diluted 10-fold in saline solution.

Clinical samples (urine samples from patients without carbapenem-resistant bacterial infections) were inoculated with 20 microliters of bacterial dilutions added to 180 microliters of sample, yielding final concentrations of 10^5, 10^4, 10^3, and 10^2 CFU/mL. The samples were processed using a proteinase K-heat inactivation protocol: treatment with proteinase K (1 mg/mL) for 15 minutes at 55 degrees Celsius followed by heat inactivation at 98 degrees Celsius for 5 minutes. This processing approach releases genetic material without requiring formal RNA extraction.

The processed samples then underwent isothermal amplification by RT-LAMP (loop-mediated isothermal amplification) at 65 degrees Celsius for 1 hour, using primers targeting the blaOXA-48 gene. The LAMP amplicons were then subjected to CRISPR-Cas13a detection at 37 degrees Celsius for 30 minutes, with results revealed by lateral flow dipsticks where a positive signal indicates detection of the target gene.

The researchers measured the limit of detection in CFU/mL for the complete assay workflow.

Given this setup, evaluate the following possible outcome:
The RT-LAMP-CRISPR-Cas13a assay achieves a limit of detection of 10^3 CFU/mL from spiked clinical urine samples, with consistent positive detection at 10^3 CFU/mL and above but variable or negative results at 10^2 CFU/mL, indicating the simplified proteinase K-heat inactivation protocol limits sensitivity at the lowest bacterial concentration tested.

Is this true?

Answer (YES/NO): YES